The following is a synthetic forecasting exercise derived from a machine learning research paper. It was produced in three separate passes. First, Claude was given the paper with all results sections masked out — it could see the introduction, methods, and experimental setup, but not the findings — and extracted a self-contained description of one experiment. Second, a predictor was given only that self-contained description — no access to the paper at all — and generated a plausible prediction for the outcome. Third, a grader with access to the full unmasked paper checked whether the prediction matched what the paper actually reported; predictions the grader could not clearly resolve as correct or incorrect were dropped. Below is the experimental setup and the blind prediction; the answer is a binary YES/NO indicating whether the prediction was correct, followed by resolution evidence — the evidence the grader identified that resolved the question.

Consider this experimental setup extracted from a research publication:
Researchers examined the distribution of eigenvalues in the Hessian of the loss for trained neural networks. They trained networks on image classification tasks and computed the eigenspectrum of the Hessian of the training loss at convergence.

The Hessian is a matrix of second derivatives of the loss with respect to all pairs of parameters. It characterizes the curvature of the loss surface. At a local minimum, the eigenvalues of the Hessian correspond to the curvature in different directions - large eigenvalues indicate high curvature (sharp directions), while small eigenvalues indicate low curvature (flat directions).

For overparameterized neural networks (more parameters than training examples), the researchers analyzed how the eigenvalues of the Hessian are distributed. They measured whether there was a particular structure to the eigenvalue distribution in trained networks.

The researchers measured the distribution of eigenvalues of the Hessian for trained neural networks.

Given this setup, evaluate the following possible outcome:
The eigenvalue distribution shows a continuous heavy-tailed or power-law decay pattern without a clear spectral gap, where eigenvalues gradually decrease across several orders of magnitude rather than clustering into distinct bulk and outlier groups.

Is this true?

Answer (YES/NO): NO